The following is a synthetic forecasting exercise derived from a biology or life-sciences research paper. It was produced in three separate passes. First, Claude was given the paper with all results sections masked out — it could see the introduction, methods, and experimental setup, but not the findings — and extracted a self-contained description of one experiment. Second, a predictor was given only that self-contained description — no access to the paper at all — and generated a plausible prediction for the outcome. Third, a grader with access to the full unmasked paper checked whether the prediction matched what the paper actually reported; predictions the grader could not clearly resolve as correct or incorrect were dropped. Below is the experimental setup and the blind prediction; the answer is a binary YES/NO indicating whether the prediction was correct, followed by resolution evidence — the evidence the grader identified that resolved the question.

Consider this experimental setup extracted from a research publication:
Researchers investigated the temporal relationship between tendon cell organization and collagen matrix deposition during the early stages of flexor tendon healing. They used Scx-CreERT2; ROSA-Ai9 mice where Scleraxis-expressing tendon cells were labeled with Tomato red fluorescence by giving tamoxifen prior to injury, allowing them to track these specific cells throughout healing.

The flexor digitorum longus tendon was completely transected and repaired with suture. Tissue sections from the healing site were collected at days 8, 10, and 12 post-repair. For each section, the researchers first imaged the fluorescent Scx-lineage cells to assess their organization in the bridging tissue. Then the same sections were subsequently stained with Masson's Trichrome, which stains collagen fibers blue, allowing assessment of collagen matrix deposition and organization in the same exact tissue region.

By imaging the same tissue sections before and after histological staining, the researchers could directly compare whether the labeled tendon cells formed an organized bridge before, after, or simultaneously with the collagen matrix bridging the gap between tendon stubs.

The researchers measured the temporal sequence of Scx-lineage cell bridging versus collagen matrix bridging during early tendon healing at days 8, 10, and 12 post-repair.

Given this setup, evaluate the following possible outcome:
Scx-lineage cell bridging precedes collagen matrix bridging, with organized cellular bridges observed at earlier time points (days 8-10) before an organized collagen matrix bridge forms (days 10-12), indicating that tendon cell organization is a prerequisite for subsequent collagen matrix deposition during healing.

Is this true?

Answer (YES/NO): NO